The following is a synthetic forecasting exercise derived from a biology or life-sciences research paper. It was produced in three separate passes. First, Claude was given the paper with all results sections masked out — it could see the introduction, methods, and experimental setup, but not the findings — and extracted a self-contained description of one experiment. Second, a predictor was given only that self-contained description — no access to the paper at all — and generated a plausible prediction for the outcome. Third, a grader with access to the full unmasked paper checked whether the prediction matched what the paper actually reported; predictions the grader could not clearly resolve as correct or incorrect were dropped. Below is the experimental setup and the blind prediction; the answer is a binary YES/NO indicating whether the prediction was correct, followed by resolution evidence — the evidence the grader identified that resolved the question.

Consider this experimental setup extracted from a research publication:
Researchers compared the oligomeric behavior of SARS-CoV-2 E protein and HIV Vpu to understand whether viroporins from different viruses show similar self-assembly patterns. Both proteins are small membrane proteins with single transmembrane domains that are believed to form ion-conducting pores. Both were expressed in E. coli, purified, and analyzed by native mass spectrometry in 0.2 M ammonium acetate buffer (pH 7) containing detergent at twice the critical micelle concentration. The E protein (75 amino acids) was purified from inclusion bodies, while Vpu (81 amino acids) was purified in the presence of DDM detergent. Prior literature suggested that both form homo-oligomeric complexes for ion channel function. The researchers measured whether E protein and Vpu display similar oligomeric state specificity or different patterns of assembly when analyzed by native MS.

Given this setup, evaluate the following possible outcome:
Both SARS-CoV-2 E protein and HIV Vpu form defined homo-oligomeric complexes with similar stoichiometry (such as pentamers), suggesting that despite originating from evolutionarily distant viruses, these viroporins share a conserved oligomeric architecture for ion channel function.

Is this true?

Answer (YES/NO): NO